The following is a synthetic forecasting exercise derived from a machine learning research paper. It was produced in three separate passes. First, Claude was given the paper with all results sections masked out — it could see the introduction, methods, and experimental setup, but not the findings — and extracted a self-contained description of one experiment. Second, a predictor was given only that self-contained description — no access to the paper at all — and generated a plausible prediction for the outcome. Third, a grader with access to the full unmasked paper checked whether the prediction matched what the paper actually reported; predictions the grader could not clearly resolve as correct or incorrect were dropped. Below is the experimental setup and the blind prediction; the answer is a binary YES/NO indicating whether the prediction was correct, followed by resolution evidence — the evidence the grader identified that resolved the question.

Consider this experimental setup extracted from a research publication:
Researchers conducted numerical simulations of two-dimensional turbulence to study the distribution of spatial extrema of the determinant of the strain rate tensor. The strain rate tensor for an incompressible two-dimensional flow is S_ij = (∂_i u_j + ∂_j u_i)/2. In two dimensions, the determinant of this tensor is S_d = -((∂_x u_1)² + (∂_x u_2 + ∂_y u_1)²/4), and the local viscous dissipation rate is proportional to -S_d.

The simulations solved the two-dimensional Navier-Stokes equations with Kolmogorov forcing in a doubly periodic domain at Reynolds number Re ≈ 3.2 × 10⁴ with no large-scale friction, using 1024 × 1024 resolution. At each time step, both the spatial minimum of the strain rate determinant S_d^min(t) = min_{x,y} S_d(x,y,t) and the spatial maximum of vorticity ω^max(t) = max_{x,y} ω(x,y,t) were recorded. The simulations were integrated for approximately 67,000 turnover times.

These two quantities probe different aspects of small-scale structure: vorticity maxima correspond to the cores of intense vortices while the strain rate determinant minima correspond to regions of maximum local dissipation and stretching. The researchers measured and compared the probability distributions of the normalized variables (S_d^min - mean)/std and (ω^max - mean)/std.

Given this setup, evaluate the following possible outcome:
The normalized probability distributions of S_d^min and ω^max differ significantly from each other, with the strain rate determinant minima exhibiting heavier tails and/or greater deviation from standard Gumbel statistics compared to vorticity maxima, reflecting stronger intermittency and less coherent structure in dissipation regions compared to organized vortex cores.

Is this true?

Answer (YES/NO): YES